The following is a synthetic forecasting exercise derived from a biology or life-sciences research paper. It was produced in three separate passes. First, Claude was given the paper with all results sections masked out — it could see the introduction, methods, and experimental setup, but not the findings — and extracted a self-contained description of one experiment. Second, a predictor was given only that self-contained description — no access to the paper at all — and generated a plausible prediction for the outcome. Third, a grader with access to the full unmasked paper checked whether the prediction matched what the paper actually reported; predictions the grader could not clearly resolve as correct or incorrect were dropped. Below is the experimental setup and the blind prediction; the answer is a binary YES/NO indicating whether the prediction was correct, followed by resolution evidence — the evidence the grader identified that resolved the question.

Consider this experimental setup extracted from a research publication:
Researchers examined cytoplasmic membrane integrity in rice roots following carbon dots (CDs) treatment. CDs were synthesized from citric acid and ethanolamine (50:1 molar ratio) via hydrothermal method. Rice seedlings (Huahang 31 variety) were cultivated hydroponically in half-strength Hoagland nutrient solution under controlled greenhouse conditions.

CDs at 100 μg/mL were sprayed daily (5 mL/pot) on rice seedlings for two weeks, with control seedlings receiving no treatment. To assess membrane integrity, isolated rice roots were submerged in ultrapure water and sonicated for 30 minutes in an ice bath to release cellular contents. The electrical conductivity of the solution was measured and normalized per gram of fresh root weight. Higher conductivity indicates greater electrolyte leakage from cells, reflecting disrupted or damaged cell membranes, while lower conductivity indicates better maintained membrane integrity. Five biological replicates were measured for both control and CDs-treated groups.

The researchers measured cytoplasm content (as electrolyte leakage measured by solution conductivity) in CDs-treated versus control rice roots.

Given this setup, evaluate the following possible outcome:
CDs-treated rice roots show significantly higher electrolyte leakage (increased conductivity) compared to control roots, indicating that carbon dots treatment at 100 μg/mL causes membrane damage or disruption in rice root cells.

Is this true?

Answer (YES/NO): NO